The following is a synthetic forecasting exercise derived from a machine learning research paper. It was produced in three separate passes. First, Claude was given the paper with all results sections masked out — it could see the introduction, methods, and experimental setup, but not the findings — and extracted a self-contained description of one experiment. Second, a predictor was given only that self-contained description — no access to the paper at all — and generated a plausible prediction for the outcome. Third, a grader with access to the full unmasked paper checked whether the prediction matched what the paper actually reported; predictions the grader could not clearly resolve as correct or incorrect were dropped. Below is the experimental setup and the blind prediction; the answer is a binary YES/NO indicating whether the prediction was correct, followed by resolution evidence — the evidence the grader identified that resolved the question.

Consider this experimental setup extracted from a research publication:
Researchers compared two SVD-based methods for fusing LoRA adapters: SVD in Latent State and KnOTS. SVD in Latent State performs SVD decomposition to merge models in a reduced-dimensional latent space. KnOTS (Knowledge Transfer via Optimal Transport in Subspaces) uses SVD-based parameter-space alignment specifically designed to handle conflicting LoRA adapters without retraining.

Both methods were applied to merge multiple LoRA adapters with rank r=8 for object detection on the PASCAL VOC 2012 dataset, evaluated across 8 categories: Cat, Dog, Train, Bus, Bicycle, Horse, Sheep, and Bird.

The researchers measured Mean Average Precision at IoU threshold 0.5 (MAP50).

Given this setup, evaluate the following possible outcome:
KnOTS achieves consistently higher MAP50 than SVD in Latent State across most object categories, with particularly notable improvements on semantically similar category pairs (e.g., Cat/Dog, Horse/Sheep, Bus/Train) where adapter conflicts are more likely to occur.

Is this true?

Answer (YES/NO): NO